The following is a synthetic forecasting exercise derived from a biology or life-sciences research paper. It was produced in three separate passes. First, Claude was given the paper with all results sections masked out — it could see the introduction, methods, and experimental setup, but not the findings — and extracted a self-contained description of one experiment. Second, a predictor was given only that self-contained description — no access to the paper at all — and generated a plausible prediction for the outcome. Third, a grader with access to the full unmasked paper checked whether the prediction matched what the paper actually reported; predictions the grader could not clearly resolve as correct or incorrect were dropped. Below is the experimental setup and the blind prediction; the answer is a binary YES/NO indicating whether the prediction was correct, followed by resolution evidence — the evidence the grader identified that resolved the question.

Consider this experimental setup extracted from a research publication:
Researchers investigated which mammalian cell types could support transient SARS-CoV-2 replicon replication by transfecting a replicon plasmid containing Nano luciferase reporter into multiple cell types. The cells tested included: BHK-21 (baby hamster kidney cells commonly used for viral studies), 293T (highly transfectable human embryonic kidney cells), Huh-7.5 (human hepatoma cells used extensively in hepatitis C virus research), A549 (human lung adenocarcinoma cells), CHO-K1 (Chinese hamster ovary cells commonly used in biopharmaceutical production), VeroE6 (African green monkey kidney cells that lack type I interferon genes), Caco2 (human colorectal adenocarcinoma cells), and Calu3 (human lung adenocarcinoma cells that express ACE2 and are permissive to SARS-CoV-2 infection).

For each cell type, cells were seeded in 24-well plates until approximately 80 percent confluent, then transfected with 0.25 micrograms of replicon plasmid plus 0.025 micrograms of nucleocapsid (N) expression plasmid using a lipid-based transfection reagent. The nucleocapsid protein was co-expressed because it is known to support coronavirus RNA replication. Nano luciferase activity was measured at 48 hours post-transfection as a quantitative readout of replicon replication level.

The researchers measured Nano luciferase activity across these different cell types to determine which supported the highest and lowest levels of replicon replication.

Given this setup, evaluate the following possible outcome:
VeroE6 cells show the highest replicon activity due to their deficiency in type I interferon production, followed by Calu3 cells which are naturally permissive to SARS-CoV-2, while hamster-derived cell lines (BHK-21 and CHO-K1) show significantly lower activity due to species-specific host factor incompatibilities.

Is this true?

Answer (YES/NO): NO